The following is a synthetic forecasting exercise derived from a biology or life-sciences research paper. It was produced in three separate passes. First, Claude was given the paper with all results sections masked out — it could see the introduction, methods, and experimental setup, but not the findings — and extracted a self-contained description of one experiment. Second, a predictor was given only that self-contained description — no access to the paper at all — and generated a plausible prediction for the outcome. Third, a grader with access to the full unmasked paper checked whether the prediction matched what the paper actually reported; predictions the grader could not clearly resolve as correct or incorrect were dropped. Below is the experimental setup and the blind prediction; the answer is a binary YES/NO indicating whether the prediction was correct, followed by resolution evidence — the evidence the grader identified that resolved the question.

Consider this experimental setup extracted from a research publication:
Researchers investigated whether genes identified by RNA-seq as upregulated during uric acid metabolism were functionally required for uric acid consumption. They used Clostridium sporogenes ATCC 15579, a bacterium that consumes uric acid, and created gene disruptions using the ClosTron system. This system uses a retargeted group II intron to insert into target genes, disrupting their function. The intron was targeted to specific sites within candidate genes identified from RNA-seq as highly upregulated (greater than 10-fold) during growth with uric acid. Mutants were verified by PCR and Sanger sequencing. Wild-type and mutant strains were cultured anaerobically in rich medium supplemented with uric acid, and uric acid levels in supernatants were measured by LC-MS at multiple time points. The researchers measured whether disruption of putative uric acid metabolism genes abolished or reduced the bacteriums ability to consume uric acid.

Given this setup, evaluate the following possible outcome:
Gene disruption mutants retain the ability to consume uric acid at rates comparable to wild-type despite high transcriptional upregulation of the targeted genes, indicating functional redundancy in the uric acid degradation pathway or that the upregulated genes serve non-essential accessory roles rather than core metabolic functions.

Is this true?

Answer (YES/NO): NO